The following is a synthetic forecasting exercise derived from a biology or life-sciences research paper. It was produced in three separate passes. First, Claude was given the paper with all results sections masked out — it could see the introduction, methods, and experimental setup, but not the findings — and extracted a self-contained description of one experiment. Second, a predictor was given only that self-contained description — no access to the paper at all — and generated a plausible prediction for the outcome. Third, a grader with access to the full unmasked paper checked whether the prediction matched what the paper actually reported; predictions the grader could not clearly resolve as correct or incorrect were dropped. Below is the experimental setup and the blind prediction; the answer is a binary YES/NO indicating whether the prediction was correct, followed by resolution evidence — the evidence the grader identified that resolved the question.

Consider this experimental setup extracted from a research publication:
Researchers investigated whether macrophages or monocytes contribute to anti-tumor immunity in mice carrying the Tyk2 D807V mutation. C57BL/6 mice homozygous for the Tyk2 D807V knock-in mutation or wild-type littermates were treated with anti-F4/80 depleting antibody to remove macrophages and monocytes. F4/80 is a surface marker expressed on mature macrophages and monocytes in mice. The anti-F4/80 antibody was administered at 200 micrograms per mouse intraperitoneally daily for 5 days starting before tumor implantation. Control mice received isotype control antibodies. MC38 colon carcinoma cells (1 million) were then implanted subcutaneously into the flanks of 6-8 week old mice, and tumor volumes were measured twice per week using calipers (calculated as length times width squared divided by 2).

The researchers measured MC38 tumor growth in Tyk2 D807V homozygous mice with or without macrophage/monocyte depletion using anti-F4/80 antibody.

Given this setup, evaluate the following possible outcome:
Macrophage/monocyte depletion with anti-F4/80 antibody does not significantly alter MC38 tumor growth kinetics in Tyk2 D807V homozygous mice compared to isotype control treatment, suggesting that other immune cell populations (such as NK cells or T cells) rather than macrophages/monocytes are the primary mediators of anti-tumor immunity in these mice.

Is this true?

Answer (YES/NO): YES